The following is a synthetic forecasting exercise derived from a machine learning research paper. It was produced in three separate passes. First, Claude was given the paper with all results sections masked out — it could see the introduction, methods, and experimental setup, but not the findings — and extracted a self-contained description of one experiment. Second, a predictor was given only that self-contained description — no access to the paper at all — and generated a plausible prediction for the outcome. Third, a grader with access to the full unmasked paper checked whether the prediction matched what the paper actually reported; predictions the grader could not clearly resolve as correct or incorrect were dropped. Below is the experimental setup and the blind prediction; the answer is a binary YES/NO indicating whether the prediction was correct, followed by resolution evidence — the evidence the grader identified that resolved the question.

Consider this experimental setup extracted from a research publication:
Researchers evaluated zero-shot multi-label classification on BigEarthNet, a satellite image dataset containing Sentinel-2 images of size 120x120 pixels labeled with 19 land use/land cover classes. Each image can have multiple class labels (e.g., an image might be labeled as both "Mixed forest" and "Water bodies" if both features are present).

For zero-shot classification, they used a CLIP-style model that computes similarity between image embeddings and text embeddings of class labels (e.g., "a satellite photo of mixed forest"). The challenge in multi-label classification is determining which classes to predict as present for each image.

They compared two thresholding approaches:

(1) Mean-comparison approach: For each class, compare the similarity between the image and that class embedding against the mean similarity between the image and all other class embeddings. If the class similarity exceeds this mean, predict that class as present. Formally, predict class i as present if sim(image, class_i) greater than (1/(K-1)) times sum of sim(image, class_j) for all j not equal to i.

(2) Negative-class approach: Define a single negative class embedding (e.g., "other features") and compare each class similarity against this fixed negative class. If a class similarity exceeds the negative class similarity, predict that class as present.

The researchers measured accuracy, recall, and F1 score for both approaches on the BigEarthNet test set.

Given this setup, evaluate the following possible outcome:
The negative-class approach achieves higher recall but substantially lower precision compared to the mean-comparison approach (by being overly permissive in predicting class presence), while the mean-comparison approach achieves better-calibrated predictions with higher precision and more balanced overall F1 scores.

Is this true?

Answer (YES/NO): NO